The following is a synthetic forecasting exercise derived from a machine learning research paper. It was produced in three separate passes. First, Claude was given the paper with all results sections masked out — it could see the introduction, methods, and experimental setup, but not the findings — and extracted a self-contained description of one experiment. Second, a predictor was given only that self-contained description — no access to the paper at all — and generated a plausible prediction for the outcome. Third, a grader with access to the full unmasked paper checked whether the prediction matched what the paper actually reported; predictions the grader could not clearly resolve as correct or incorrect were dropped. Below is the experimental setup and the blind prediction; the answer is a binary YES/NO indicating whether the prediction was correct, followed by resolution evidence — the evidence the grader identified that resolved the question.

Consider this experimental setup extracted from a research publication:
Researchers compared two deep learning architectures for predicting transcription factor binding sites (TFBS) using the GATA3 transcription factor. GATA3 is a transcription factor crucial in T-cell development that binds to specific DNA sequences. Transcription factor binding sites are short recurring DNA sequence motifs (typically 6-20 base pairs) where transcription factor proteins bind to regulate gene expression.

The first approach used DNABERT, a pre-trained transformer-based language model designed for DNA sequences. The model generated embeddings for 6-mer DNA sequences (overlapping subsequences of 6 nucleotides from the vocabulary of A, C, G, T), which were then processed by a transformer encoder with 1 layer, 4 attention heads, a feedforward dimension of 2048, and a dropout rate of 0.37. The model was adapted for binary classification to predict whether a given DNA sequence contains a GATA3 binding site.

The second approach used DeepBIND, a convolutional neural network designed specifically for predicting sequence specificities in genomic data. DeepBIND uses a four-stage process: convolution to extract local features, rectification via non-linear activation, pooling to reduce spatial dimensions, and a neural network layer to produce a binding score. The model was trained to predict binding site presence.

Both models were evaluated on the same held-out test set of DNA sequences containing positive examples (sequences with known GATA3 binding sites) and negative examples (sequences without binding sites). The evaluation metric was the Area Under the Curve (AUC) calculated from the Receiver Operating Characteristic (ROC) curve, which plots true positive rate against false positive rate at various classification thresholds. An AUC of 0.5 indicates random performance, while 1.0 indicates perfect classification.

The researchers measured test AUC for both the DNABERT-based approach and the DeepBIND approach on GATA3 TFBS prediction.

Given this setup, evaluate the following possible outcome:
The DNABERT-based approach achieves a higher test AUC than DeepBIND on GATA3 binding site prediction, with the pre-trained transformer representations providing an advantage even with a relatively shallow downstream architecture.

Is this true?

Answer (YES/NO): NO